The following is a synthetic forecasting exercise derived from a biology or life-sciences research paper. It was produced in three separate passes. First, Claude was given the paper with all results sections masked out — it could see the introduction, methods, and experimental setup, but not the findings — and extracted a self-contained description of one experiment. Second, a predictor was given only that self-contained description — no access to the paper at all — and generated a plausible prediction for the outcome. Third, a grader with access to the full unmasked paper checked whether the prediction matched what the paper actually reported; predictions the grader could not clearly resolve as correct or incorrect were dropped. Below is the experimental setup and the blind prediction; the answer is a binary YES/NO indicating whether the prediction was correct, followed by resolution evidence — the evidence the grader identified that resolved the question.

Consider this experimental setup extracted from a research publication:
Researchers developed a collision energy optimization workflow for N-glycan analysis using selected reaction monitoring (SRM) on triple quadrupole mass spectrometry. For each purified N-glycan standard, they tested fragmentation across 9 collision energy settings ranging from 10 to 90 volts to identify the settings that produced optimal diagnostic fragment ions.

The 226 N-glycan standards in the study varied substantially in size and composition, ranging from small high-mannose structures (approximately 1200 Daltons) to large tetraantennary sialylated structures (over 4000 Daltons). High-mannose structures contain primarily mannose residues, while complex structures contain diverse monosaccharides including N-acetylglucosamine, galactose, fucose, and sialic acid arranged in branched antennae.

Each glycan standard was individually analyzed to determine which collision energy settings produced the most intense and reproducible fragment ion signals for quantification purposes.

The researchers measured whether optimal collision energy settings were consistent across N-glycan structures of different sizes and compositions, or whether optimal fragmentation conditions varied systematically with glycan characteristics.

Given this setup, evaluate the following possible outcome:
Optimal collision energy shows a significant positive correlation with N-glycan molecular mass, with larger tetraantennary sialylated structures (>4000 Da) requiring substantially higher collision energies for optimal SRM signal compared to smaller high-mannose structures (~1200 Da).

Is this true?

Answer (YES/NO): YES